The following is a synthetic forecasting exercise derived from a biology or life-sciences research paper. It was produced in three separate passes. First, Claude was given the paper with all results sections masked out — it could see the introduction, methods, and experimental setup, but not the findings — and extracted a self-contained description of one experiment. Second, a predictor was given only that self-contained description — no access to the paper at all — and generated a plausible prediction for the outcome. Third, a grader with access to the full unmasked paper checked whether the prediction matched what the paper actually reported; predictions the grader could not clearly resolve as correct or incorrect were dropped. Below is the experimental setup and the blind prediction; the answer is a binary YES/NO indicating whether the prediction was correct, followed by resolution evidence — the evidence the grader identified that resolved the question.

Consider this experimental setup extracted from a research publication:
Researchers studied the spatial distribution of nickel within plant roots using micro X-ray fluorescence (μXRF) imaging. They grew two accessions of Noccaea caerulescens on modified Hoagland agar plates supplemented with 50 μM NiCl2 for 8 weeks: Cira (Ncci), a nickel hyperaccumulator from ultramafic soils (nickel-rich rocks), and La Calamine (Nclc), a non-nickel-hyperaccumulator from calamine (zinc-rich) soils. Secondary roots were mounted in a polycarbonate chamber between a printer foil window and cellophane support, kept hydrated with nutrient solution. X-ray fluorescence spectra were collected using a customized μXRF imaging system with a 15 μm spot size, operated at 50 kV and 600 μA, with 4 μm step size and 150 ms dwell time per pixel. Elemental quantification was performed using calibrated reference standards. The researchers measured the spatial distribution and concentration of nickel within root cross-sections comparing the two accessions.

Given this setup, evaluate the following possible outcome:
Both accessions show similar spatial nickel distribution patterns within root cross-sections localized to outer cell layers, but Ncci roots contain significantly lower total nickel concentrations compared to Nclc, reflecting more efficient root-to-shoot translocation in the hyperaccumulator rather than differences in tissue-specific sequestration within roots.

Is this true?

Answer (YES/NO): NO